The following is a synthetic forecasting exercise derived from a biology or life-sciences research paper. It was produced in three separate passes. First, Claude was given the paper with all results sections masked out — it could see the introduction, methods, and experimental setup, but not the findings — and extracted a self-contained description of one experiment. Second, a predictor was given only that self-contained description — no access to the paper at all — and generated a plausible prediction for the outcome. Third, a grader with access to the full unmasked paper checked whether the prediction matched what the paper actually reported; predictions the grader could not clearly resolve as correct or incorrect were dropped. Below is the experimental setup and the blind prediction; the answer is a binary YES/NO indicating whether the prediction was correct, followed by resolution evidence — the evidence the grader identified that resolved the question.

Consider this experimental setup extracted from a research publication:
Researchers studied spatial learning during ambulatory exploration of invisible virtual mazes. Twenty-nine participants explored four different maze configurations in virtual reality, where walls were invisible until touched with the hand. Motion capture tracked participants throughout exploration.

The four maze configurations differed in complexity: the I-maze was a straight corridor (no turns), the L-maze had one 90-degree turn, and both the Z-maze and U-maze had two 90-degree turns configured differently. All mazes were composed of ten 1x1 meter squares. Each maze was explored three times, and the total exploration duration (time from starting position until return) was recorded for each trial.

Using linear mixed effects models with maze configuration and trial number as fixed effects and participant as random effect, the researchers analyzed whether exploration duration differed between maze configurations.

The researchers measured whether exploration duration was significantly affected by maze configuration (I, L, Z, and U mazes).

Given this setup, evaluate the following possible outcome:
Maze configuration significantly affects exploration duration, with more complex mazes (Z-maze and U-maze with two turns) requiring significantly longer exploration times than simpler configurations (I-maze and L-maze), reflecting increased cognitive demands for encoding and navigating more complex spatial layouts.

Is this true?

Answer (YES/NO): YES